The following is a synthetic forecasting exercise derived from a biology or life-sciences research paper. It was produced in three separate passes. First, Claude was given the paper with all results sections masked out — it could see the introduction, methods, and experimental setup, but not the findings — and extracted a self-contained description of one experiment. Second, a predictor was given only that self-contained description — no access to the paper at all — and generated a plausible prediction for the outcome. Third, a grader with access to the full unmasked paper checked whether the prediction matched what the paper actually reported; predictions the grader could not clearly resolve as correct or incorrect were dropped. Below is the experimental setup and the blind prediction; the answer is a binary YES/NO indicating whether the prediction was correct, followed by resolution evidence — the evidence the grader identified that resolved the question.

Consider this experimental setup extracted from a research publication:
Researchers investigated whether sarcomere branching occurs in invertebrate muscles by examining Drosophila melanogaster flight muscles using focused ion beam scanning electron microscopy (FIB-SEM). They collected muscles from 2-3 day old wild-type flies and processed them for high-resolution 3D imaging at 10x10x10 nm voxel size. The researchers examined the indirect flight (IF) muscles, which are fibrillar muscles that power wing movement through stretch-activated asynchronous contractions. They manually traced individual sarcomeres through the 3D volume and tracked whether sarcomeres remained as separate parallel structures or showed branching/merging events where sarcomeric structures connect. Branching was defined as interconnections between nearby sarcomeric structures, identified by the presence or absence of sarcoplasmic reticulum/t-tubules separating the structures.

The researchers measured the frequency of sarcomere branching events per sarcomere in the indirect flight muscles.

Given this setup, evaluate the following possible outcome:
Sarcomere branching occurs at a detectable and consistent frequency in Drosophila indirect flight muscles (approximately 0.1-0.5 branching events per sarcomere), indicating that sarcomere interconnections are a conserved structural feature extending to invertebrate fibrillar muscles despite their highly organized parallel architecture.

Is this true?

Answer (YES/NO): NO